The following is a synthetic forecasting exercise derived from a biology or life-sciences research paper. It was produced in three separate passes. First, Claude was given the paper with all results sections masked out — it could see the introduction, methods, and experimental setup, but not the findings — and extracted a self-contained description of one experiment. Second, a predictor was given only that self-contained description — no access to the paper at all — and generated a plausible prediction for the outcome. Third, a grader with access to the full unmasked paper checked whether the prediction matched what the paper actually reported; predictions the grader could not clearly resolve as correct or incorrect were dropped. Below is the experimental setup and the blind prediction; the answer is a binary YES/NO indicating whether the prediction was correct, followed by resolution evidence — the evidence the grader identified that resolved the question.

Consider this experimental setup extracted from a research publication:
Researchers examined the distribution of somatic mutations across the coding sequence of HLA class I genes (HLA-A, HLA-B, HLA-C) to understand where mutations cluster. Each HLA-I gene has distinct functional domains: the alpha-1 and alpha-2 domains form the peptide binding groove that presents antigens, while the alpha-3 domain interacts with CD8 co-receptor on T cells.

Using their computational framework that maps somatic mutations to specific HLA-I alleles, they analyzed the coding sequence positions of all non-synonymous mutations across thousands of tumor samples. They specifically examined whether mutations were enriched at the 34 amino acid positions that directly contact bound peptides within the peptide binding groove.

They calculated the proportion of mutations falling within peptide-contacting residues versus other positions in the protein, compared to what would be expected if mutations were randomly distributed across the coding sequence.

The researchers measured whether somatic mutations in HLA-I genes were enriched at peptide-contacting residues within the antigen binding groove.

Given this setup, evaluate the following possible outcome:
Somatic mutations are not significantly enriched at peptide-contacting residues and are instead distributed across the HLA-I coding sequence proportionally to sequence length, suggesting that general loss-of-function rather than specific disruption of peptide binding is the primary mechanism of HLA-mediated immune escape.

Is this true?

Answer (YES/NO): YES